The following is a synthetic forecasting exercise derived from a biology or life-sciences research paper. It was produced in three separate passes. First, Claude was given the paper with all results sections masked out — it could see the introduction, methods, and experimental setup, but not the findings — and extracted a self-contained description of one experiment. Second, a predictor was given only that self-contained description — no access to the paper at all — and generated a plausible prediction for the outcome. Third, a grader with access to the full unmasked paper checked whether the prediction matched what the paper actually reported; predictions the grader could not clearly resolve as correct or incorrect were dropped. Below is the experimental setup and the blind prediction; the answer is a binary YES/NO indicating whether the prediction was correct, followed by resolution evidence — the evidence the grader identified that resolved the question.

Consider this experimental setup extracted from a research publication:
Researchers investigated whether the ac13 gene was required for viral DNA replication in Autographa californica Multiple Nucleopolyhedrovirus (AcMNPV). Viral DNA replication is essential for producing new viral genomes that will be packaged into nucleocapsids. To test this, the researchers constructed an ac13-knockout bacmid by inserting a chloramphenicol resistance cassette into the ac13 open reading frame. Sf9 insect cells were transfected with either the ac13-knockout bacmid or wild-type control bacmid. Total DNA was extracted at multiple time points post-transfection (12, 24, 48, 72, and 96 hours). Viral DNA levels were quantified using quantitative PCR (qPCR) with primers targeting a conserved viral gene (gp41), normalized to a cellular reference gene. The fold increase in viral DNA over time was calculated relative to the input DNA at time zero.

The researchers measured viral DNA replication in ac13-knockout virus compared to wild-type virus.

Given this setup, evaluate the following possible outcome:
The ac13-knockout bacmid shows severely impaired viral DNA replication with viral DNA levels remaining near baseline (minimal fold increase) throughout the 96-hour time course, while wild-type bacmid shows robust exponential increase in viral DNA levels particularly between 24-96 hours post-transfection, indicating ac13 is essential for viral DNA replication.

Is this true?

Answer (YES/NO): NO